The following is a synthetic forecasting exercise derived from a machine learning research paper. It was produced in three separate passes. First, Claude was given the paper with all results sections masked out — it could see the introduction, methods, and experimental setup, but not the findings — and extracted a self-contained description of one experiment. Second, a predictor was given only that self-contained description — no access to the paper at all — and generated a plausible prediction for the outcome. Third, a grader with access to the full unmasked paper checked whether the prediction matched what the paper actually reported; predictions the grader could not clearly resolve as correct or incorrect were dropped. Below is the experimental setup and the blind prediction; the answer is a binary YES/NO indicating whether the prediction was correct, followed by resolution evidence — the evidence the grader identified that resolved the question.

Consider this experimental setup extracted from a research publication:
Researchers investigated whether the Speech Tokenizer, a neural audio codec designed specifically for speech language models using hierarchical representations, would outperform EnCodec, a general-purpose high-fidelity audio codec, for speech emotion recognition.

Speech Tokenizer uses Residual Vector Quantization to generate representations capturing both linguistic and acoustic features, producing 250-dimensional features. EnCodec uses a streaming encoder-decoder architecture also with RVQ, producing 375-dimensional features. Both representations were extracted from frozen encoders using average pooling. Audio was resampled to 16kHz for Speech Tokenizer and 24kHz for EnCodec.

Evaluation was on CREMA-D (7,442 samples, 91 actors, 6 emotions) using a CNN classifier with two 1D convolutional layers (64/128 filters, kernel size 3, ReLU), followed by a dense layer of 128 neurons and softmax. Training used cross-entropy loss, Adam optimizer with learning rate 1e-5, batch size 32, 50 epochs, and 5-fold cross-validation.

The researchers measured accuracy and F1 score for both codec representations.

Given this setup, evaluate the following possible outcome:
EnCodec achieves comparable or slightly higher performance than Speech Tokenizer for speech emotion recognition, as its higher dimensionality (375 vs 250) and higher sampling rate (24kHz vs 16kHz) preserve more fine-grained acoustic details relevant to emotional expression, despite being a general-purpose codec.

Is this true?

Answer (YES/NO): NO